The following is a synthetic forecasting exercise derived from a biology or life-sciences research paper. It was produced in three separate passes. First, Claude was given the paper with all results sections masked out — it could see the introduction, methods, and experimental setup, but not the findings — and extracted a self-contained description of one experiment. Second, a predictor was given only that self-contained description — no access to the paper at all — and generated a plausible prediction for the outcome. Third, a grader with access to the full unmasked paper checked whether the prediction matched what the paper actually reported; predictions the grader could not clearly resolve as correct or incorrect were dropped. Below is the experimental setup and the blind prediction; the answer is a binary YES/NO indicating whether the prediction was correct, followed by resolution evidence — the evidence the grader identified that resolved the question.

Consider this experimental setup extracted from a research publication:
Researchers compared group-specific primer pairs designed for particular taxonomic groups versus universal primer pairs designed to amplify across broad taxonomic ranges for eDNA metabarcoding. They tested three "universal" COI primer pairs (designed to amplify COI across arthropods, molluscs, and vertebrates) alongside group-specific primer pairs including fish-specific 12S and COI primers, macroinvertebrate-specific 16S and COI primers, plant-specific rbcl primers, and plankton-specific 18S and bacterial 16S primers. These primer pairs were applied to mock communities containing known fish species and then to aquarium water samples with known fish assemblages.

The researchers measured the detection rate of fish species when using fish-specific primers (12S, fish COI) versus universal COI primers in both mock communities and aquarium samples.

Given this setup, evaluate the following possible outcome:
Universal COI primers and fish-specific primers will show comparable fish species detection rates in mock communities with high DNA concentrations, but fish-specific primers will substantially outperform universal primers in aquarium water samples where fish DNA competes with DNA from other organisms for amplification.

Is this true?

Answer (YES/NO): NO